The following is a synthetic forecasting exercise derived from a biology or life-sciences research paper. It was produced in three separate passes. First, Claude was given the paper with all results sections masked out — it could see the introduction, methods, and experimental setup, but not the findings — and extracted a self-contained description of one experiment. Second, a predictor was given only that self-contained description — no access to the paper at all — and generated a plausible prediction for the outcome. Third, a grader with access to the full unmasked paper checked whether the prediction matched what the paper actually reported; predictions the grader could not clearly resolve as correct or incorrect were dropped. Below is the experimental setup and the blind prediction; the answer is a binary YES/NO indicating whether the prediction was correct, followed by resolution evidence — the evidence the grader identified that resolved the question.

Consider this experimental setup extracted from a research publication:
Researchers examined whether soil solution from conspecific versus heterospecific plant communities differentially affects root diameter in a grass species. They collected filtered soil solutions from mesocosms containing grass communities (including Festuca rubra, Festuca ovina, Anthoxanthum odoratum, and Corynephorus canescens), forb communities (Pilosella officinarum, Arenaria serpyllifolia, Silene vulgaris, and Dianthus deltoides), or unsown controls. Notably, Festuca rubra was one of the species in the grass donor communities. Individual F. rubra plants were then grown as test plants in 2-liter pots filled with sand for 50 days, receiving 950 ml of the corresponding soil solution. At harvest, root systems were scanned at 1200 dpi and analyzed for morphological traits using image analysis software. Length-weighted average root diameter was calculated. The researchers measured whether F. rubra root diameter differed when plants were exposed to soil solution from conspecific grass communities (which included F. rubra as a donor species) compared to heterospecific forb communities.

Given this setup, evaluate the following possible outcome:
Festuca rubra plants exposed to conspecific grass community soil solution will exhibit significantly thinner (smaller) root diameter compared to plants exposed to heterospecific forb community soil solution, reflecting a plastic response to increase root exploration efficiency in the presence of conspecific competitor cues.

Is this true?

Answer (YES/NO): NO